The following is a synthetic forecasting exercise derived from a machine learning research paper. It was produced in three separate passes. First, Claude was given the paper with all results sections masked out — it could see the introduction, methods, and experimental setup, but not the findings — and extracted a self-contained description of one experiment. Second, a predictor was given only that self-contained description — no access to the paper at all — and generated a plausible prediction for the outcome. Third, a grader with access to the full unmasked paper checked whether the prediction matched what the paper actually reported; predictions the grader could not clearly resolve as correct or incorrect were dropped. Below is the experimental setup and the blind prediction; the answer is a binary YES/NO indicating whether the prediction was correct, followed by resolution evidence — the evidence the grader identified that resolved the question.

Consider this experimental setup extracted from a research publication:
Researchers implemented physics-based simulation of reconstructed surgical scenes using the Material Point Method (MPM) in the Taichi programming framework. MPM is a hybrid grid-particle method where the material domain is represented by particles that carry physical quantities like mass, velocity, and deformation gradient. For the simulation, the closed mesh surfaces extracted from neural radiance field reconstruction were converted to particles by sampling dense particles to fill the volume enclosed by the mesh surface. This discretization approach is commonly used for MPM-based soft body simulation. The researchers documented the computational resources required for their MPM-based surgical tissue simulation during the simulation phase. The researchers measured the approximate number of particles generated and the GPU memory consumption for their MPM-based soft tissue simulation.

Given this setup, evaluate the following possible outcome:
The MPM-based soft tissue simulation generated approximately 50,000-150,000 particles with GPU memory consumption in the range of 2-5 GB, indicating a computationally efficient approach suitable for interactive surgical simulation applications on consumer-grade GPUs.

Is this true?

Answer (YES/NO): NO